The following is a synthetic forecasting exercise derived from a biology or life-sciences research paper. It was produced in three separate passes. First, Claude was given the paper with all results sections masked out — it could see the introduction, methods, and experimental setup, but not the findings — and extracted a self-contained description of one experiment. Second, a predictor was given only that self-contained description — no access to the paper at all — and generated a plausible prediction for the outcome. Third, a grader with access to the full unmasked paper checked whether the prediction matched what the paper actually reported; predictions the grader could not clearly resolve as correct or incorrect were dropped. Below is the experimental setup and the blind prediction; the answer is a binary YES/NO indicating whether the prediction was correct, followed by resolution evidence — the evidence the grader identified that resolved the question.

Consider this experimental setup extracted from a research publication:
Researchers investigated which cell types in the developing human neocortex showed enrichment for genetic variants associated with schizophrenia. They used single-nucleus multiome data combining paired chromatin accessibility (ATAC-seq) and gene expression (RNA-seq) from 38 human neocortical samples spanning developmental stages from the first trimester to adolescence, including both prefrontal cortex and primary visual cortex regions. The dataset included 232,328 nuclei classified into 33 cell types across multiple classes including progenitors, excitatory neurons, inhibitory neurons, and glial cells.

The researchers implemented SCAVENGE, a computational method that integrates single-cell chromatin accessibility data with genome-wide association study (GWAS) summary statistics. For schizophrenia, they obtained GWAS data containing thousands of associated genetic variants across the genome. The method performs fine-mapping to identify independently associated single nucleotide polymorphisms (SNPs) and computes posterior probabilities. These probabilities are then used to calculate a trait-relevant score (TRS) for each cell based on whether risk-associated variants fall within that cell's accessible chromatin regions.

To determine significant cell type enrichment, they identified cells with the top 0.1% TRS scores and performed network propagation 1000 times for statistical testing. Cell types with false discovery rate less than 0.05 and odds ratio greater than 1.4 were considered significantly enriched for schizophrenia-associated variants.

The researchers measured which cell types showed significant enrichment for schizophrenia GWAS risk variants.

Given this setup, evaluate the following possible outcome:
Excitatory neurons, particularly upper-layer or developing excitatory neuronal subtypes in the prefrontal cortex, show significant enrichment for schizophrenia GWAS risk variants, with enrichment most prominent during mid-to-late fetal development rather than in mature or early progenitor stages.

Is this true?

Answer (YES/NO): NO